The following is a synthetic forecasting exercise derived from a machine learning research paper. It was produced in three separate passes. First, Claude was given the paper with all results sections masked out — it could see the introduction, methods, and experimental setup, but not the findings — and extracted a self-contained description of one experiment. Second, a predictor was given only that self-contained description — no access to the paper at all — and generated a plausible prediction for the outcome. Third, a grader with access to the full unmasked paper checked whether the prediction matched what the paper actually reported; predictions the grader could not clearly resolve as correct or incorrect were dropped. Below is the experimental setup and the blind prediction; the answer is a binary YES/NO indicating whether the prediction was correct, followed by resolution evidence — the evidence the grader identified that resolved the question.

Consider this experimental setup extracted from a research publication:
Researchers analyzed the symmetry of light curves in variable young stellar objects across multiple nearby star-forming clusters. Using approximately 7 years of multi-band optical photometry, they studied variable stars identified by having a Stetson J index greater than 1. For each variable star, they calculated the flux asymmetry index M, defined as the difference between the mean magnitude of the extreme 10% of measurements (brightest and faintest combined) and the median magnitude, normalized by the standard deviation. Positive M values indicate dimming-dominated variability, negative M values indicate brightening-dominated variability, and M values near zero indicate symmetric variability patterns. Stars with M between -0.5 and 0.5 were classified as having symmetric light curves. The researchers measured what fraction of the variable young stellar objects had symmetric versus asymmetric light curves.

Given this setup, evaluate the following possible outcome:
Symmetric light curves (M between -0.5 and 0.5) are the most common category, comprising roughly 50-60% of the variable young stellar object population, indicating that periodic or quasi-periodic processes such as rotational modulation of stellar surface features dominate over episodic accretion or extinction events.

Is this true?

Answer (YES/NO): YES